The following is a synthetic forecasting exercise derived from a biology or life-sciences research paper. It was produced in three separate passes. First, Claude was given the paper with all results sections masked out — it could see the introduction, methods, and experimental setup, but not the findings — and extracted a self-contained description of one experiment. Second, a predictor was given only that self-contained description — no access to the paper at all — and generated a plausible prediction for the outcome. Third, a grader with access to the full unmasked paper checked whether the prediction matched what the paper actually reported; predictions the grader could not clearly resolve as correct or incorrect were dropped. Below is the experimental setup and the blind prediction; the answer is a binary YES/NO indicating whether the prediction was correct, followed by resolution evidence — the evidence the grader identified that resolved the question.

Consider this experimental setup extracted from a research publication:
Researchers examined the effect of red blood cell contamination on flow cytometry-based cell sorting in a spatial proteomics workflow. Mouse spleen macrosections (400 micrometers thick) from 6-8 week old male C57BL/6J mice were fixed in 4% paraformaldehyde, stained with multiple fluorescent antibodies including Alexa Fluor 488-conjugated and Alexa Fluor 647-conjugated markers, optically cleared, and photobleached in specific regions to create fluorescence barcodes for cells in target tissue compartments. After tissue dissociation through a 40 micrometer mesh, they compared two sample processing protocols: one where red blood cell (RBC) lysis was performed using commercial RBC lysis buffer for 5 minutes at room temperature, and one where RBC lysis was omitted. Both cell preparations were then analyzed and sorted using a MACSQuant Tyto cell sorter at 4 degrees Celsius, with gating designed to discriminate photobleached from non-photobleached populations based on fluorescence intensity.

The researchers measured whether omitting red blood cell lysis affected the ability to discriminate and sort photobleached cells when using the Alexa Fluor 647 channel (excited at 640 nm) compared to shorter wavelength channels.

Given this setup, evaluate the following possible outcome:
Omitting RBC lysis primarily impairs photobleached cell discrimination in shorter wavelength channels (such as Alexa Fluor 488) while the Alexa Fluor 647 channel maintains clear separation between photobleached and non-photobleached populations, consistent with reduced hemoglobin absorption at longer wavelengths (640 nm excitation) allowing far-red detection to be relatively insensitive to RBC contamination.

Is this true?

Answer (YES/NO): YES